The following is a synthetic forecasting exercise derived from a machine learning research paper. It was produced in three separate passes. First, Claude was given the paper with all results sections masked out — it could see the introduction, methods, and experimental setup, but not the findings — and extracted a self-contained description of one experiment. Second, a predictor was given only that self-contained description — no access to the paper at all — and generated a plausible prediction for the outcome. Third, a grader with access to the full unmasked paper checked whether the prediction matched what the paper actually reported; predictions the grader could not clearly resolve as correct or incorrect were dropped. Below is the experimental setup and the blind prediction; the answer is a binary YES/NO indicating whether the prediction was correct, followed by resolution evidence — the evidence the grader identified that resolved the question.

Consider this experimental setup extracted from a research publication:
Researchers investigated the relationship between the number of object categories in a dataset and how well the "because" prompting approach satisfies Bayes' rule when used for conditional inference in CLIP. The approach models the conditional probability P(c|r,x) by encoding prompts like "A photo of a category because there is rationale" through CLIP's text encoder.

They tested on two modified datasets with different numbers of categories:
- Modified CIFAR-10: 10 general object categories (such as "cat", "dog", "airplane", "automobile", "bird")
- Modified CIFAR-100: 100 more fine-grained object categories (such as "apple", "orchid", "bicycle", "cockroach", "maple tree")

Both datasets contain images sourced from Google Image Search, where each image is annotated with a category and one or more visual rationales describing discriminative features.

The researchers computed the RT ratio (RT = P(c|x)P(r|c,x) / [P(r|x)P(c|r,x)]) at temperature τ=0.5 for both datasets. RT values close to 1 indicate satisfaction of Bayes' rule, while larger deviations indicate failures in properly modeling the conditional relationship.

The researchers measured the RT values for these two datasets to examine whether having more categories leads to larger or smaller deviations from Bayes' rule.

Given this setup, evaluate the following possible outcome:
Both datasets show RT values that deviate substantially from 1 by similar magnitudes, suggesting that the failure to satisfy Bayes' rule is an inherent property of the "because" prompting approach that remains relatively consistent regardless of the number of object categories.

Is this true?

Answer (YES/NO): NO